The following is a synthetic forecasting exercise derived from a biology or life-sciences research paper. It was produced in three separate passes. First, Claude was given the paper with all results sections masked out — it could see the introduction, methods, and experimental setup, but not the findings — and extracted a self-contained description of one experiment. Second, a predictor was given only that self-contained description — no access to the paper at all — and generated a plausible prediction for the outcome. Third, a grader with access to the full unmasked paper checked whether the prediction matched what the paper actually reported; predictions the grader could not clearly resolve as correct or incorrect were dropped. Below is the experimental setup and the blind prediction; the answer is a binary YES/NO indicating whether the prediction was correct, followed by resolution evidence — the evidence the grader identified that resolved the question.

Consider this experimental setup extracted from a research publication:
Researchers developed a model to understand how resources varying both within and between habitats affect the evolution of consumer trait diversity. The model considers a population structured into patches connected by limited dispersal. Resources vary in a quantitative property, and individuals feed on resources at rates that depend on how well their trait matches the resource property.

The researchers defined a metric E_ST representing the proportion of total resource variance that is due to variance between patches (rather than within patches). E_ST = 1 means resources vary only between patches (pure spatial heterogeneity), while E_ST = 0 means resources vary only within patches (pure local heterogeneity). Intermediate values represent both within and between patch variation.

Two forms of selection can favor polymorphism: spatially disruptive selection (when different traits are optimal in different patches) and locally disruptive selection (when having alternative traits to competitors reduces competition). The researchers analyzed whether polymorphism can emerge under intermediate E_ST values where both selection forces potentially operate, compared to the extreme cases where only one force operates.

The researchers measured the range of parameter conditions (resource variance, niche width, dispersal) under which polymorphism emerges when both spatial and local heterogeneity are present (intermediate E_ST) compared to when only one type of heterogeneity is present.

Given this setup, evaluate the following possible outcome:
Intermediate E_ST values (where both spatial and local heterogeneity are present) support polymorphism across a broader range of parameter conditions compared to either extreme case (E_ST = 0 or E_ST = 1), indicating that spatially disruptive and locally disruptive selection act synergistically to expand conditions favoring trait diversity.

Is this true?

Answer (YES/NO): YES